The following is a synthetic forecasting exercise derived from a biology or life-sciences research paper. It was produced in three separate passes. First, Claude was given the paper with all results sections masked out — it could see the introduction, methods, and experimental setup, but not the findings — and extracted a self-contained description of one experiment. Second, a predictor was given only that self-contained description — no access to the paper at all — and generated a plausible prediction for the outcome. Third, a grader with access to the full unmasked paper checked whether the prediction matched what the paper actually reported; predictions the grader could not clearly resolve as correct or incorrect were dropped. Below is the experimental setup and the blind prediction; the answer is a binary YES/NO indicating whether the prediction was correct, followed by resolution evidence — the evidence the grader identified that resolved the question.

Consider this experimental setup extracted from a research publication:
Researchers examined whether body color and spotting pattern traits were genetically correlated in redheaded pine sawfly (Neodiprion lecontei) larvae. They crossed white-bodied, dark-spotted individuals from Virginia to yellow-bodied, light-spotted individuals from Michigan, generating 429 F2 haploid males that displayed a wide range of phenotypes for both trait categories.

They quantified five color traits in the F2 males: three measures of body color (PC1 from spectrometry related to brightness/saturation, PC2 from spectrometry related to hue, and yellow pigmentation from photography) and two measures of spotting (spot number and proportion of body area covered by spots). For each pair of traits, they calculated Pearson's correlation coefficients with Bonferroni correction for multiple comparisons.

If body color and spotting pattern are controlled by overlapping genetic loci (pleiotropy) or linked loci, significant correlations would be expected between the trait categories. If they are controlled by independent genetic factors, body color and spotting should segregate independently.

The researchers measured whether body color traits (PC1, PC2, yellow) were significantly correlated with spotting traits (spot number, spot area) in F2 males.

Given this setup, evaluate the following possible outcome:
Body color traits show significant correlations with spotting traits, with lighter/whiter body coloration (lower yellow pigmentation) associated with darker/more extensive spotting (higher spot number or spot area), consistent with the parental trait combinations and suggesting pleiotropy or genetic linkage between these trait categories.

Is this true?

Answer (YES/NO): YES